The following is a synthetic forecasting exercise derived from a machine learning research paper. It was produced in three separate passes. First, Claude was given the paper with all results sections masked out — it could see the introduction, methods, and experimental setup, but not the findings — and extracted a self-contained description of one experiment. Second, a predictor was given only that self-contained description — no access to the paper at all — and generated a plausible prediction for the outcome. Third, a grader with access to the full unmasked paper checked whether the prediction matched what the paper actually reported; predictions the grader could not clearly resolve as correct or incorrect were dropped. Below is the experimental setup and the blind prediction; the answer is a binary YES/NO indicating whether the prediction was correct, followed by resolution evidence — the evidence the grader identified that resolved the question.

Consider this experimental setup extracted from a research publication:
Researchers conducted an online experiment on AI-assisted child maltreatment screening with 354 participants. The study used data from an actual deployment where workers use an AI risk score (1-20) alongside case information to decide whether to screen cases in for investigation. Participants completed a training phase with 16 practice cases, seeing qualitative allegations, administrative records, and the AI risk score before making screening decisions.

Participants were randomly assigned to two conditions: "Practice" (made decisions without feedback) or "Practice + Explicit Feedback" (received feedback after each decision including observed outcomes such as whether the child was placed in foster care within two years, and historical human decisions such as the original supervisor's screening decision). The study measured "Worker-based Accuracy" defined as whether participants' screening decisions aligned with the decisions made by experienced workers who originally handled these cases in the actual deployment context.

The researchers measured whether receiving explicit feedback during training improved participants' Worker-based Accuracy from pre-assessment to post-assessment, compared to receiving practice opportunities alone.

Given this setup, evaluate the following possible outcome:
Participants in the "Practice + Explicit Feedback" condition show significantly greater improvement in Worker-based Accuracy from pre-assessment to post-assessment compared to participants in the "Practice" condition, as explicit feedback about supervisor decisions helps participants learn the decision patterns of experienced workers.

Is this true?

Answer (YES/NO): NO